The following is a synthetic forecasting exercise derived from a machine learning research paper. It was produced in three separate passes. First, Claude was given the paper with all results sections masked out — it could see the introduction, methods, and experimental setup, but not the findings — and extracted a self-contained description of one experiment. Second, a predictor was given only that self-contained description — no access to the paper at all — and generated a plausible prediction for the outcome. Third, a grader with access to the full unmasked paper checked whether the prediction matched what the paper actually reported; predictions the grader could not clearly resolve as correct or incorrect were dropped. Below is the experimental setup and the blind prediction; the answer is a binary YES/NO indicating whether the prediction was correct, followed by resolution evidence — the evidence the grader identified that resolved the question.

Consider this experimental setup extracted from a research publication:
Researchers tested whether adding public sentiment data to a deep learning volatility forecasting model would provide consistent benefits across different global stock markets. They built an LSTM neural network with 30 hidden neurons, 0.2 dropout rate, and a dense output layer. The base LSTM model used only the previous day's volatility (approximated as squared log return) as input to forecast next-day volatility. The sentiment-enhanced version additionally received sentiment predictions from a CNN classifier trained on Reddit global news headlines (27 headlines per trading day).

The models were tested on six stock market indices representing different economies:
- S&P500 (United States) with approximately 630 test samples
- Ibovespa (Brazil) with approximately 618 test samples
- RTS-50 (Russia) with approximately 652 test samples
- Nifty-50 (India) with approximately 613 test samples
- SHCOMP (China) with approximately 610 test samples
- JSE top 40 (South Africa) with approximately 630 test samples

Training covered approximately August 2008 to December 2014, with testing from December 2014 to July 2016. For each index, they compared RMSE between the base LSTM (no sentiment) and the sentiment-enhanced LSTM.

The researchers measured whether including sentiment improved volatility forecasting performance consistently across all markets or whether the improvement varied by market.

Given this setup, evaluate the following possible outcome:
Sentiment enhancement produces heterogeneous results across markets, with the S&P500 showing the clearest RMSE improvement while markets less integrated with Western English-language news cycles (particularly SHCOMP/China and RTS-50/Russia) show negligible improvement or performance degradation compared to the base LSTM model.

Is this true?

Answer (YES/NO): NO